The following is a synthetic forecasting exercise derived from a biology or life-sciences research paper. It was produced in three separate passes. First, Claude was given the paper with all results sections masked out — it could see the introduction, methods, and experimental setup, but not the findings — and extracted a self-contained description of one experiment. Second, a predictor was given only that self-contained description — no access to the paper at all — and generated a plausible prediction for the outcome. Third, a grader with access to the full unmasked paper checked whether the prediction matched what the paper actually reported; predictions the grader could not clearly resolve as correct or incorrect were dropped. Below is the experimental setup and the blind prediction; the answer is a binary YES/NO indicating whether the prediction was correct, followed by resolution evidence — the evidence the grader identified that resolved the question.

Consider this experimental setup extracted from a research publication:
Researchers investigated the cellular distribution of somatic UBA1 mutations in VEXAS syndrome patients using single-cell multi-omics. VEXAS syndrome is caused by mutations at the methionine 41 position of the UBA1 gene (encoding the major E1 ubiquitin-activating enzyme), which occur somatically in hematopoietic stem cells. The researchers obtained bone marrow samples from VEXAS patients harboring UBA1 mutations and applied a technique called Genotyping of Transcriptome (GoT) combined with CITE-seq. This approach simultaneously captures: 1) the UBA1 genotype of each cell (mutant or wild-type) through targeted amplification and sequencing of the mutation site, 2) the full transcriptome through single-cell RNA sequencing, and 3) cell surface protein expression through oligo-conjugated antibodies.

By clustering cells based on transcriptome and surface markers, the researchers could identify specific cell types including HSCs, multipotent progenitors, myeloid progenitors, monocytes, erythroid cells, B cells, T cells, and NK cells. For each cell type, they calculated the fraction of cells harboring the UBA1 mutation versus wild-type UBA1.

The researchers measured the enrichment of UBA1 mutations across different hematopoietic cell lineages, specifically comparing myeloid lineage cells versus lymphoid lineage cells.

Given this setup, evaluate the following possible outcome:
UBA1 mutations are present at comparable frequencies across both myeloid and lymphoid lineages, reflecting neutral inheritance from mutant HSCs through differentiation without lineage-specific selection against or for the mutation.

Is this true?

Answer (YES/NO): NO